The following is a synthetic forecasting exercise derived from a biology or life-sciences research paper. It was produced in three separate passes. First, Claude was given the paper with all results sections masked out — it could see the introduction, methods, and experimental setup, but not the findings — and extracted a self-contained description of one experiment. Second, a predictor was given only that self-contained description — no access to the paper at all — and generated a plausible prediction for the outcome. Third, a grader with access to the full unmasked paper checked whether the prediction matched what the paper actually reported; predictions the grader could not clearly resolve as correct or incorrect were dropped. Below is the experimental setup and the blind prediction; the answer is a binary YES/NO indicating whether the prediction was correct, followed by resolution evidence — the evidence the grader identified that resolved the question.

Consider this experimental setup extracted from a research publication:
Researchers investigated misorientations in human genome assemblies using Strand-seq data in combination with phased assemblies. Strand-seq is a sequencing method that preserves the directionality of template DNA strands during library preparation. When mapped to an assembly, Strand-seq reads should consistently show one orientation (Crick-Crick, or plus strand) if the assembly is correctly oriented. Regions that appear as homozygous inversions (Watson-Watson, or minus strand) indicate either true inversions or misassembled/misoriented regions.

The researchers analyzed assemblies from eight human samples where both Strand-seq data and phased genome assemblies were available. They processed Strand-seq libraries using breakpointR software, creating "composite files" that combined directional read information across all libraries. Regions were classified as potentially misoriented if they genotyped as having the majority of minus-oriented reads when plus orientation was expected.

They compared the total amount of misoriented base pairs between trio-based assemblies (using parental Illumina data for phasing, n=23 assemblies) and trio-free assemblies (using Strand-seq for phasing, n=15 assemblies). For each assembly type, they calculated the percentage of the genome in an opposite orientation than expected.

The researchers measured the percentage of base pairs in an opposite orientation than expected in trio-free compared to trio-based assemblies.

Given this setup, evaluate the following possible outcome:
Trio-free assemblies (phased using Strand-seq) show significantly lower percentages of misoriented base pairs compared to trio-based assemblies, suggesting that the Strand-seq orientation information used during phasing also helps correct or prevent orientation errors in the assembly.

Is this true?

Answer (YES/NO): NO